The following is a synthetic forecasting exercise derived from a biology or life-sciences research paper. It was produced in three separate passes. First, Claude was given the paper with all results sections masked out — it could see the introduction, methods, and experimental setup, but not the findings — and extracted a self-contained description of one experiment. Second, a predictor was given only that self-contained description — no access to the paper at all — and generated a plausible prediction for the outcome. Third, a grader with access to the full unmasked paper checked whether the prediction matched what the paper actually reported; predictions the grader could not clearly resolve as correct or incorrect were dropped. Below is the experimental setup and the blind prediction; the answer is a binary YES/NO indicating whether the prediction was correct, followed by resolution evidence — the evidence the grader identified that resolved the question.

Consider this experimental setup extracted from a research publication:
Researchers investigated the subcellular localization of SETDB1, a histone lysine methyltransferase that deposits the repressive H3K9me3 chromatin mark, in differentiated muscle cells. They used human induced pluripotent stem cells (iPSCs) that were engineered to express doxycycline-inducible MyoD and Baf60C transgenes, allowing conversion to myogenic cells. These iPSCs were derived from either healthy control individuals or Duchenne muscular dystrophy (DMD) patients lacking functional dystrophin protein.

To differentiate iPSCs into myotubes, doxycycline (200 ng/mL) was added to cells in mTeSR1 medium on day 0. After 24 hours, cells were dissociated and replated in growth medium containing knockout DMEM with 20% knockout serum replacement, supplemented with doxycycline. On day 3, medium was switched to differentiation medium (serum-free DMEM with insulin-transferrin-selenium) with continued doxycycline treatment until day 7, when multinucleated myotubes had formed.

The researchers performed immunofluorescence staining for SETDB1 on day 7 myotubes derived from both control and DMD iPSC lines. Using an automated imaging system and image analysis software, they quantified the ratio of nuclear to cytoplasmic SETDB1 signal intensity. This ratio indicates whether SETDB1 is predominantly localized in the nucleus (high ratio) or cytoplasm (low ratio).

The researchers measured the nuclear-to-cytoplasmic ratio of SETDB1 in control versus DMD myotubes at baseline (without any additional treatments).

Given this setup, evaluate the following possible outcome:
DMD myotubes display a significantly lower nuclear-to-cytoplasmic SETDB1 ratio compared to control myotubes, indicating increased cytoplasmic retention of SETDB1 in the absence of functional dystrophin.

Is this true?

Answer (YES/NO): NO